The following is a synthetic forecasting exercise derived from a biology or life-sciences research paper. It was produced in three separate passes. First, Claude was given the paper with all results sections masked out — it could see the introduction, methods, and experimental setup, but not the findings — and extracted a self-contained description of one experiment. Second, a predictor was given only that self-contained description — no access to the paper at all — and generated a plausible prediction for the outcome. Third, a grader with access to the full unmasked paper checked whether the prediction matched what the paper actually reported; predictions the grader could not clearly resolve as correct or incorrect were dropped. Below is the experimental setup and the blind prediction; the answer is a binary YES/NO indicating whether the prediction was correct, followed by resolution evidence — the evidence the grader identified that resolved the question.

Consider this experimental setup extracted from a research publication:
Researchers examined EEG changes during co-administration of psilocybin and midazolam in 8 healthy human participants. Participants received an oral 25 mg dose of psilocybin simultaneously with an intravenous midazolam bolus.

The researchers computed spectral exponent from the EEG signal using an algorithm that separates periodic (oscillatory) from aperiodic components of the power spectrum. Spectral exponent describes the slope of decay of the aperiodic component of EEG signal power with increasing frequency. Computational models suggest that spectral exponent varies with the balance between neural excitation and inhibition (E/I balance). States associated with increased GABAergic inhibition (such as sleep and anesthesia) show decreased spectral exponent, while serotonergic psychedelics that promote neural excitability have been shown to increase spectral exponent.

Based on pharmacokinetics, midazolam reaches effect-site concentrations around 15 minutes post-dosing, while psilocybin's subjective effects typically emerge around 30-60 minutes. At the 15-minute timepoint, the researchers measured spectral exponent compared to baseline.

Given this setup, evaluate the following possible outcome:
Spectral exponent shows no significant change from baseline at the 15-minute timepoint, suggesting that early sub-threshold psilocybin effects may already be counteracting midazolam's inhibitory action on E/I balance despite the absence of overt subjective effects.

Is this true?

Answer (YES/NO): NO